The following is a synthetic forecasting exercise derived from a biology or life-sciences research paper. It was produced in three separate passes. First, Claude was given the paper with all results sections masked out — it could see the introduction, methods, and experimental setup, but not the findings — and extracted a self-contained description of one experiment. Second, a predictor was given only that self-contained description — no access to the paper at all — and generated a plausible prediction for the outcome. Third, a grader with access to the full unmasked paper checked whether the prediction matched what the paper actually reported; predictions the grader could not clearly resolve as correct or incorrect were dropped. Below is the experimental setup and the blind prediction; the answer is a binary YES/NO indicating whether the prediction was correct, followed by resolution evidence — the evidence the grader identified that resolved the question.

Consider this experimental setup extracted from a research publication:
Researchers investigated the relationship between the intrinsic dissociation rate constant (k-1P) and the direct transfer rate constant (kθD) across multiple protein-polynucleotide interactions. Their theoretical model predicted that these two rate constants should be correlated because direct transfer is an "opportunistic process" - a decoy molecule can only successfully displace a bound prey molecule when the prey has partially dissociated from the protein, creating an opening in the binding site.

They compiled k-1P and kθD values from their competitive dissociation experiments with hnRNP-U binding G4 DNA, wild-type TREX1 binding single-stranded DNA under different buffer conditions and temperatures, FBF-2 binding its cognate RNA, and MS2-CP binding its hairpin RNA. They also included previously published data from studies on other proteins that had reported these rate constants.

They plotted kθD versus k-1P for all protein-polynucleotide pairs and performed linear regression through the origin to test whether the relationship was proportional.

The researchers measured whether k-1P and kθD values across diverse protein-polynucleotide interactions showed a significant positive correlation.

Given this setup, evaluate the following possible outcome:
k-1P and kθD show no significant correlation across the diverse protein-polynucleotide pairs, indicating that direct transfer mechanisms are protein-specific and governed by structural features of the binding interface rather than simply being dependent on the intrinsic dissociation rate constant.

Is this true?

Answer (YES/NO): NO